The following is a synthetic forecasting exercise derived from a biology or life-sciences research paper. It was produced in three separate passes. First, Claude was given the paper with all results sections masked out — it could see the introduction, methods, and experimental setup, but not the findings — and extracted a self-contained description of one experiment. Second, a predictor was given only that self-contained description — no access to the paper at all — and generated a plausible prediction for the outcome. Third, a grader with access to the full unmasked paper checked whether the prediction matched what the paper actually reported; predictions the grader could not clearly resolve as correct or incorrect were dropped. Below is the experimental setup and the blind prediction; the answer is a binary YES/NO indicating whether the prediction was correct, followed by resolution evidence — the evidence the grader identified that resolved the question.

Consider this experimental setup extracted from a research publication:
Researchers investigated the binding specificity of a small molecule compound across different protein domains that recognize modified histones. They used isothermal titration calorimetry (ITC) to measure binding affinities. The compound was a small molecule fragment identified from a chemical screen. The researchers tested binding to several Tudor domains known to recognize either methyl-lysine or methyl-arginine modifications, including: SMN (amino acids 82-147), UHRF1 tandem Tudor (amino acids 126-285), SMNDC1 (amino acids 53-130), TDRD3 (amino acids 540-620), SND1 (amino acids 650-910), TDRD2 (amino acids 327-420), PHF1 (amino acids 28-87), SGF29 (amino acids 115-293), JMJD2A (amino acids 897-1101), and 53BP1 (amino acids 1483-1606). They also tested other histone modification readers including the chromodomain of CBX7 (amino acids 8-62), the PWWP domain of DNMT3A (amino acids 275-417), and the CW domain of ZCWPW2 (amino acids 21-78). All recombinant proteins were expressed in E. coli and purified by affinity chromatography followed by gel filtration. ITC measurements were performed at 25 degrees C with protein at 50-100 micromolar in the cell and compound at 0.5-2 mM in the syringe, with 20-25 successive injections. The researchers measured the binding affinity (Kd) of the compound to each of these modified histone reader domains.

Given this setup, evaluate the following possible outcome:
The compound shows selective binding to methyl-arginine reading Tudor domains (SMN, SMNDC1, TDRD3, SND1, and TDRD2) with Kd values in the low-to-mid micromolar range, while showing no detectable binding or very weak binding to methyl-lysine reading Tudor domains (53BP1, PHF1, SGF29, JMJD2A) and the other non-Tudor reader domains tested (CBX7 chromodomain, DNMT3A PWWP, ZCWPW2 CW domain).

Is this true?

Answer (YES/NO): NO